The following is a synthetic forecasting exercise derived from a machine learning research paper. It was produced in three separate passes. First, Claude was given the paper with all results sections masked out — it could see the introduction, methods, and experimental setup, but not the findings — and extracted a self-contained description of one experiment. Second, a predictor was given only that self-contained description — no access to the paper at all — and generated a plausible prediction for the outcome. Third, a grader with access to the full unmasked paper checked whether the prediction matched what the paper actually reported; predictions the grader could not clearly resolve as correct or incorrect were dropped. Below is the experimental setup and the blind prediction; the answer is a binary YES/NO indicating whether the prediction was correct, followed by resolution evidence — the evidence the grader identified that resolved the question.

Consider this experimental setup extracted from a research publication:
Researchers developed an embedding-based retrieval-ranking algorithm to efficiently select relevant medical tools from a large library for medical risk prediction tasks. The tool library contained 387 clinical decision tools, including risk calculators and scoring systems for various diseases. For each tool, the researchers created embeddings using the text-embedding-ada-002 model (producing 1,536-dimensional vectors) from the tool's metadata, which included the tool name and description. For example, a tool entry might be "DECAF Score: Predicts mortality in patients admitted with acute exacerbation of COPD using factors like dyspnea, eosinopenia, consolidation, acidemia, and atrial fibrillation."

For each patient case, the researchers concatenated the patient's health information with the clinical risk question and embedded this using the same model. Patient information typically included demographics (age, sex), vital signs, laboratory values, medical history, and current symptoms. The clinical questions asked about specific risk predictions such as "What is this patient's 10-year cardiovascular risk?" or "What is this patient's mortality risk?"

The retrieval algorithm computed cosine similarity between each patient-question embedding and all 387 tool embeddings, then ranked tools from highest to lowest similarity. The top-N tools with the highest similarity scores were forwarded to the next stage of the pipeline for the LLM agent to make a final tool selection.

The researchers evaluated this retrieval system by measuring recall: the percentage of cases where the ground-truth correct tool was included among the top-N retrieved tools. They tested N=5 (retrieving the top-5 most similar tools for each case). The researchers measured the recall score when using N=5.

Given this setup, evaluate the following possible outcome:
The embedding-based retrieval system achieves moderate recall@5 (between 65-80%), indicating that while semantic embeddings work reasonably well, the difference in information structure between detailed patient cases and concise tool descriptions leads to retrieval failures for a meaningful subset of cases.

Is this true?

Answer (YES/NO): NO